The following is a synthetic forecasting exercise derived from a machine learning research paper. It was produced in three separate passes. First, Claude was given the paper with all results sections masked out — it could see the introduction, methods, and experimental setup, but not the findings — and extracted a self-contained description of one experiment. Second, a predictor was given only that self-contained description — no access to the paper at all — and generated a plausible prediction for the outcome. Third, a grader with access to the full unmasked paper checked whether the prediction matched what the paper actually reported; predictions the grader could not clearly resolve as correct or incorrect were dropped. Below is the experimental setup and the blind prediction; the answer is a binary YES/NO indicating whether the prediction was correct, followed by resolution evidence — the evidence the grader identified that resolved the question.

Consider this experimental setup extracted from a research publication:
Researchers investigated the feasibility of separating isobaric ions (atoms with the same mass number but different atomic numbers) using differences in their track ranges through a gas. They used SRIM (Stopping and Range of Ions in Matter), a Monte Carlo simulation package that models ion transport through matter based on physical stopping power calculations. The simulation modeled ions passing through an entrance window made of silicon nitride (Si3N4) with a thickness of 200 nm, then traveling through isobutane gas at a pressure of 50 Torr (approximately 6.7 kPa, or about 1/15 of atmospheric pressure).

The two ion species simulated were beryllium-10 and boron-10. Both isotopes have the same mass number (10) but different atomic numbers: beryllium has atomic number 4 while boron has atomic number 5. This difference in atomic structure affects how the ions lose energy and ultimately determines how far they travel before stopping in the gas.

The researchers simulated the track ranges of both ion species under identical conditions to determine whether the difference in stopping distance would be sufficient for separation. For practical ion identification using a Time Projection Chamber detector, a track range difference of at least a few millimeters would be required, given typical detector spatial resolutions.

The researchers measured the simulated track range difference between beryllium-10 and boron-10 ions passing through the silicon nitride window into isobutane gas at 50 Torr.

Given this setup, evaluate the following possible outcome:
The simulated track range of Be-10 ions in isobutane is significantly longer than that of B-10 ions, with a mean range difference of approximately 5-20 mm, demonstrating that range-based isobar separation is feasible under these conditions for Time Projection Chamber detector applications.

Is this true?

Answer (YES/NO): YES